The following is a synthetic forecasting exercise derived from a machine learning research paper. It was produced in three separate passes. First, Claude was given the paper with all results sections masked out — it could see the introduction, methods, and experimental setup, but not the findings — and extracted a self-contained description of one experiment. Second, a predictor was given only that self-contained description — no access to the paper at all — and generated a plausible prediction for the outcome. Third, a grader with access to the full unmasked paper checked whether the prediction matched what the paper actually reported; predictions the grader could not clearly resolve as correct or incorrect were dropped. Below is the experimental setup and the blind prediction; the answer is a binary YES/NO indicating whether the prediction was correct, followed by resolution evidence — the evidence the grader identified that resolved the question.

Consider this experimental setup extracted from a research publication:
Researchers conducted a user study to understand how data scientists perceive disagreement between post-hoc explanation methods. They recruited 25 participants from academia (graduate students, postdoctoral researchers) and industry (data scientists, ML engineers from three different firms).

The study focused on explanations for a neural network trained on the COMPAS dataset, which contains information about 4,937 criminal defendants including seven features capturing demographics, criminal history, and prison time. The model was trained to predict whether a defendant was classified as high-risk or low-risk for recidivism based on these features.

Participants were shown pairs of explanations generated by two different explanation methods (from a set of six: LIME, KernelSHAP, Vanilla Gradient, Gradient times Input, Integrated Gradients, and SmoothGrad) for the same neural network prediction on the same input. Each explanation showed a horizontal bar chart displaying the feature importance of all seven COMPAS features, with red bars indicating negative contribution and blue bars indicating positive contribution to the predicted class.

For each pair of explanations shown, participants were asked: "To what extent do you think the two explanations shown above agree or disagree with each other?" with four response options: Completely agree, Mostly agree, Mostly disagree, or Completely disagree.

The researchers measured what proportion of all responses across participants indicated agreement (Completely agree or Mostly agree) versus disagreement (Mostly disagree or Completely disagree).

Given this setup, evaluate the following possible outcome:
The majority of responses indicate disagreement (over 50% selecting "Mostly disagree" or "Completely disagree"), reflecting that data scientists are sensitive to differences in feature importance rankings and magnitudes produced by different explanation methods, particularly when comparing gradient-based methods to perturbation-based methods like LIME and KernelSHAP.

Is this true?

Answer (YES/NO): YES